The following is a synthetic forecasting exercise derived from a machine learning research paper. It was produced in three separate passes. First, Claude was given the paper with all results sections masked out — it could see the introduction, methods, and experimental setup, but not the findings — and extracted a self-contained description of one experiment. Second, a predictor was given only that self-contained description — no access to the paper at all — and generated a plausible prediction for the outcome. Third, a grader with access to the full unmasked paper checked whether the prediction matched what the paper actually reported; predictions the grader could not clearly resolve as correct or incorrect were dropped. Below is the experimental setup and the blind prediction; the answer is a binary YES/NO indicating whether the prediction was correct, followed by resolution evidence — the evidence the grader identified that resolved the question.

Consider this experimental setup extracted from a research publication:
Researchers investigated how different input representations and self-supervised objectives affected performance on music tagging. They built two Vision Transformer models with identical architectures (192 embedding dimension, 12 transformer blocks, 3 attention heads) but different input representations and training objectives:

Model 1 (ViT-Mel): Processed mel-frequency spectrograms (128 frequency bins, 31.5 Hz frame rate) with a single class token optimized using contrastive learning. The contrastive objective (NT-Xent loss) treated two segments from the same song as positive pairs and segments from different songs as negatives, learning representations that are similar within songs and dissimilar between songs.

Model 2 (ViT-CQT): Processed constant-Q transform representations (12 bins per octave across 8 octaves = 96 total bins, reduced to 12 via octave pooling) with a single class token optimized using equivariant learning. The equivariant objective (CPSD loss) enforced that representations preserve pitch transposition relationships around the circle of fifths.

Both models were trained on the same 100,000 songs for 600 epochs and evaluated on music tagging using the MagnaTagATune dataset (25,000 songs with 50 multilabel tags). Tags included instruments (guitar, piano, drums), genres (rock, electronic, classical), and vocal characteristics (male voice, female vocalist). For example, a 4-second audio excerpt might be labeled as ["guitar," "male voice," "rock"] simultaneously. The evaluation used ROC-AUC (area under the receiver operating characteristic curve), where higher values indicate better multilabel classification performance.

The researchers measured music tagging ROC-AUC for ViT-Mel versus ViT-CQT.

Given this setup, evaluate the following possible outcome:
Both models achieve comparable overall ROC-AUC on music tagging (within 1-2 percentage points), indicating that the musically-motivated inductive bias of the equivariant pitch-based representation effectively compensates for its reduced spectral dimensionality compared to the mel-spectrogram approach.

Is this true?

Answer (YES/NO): NO